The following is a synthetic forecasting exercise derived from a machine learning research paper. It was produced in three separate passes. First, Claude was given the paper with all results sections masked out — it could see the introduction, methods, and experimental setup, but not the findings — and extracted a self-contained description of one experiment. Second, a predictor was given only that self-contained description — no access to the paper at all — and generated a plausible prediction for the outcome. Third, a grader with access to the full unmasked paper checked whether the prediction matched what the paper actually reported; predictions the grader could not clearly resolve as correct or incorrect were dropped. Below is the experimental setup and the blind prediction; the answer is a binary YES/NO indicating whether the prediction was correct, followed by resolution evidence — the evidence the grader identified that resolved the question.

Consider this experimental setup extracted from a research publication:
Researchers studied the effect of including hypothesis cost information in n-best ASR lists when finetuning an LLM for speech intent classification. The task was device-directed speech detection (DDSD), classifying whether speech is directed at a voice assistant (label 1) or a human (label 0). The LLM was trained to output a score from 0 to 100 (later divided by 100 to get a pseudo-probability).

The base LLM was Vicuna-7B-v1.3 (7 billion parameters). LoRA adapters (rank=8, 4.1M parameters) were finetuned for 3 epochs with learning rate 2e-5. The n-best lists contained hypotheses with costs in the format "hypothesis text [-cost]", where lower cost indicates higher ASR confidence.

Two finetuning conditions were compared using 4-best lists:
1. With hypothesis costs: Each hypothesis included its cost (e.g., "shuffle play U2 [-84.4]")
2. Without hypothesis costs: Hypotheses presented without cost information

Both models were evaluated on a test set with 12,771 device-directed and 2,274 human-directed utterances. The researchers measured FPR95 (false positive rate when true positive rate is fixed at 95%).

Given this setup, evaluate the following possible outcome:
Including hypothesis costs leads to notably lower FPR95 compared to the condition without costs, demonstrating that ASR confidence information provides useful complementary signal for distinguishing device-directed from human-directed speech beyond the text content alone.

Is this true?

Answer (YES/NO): YES